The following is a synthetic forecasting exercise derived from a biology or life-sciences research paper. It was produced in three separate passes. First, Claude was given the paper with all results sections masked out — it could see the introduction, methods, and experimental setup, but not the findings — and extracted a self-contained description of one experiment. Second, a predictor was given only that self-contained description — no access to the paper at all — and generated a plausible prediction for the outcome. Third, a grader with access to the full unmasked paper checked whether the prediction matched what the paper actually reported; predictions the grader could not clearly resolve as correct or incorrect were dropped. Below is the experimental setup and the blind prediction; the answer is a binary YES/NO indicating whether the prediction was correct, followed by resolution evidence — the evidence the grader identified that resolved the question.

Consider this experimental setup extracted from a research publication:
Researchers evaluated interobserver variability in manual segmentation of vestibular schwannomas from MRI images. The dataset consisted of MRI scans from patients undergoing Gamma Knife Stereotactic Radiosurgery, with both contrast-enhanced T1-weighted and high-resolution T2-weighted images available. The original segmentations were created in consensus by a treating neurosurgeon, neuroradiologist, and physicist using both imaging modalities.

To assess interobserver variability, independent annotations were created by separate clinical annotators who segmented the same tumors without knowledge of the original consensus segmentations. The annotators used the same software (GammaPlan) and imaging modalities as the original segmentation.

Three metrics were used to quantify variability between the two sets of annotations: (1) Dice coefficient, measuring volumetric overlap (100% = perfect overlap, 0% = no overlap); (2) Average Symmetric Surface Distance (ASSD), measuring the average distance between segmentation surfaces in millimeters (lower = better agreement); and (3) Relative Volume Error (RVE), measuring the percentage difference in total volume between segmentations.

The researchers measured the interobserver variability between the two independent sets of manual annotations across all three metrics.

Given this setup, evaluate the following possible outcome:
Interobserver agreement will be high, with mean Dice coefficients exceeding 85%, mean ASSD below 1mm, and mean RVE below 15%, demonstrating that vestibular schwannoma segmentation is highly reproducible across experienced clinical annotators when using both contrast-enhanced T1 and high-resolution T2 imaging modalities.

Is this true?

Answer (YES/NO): YES